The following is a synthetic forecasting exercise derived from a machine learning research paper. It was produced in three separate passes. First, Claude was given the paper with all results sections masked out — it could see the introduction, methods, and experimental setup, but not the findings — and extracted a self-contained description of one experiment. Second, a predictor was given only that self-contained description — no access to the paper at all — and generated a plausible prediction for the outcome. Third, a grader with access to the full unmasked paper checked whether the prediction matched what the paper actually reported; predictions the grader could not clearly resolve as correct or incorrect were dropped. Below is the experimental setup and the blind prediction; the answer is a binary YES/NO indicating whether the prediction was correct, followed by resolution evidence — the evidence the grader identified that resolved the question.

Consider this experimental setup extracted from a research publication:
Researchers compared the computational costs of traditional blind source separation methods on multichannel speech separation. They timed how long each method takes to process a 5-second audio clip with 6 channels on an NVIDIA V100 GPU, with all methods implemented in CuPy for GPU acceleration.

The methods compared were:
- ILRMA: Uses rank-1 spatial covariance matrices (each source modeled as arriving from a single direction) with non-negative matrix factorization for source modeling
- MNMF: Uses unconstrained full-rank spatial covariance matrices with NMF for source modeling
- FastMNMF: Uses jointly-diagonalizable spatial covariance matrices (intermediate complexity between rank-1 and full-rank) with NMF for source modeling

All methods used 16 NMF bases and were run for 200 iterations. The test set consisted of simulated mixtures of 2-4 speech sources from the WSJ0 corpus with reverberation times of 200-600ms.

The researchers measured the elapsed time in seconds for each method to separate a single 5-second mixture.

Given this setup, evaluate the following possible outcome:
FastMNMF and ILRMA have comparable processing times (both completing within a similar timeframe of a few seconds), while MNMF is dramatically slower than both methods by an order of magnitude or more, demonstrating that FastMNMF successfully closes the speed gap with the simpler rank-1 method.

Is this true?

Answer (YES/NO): NO